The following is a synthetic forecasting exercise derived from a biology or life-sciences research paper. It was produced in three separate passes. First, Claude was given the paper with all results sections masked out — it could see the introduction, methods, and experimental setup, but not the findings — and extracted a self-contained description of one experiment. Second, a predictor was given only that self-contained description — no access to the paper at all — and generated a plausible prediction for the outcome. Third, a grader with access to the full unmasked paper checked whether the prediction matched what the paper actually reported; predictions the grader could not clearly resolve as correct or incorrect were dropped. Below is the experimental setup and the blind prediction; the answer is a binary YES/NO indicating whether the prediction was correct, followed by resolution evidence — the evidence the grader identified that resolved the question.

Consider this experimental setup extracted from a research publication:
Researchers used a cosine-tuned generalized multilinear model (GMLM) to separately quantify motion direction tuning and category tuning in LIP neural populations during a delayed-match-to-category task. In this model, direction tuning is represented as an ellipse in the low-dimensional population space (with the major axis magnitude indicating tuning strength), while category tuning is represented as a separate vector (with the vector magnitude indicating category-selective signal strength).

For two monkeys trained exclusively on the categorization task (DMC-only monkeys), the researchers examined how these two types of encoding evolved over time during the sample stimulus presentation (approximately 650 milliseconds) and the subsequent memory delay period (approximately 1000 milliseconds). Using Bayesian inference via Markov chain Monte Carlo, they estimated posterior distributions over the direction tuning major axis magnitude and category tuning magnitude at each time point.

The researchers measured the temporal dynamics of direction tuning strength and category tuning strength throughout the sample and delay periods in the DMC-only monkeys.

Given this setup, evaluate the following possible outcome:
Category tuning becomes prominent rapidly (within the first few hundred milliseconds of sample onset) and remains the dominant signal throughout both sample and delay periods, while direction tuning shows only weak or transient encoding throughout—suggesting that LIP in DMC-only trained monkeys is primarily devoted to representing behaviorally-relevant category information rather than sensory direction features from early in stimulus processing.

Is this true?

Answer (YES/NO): NO